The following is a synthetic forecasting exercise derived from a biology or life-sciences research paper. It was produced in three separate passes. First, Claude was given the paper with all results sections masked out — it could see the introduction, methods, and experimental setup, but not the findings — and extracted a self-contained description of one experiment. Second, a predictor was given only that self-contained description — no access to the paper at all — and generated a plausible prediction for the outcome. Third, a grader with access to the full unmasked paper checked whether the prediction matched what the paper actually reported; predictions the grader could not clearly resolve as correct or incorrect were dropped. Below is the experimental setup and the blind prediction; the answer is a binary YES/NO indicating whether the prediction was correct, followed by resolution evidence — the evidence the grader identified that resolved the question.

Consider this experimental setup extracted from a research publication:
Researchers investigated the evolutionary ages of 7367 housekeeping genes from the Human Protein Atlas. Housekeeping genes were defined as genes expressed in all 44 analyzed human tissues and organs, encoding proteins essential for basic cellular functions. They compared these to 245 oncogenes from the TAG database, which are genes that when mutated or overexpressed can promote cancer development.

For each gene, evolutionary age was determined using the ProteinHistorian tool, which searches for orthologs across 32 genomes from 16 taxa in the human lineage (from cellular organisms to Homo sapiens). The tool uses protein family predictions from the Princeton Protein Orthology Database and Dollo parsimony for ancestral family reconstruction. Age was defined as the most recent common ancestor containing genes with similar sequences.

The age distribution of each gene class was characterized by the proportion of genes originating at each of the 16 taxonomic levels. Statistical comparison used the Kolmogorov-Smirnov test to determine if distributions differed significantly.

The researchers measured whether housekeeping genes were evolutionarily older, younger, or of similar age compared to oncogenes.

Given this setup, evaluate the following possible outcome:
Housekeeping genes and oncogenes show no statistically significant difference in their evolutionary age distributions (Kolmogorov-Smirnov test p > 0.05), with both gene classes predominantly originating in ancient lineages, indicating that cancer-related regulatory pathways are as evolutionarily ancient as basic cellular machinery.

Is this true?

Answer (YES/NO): NO